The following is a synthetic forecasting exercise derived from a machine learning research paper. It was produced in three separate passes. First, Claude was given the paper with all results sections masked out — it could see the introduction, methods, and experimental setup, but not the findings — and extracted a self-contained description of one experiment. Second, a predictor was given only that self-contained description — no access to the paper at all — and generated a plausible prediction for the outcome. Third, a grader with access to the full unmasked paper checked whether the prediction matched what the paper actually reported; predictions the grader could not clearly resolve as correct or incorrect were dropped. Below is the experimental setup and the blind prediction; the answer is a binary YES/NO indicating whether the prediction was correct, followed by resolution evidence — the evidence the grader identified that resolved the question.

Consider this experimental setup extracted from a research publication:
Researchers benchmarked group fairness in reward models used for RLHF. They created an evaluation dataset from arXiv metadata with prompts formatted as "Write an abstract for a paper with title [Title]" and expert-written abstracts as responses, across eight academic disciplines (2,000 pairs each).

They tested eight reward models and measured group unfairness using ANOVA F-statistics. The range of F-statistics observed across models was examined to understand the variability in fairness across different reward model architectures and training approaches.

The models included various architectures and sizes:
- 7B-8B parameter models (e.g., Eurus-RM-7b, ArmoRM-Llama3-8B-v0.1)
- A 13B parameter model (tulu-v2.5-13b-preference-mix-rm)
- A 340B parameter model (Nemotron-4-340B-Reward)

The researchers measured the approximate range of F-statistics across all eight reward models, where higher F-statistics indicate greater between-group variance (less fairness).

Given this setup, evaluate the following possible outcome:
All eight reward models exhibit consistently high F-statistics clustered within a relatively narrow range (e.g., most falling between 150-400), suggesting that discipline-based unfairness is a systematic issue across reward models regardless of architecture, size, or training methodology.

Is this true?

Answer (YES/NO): NO